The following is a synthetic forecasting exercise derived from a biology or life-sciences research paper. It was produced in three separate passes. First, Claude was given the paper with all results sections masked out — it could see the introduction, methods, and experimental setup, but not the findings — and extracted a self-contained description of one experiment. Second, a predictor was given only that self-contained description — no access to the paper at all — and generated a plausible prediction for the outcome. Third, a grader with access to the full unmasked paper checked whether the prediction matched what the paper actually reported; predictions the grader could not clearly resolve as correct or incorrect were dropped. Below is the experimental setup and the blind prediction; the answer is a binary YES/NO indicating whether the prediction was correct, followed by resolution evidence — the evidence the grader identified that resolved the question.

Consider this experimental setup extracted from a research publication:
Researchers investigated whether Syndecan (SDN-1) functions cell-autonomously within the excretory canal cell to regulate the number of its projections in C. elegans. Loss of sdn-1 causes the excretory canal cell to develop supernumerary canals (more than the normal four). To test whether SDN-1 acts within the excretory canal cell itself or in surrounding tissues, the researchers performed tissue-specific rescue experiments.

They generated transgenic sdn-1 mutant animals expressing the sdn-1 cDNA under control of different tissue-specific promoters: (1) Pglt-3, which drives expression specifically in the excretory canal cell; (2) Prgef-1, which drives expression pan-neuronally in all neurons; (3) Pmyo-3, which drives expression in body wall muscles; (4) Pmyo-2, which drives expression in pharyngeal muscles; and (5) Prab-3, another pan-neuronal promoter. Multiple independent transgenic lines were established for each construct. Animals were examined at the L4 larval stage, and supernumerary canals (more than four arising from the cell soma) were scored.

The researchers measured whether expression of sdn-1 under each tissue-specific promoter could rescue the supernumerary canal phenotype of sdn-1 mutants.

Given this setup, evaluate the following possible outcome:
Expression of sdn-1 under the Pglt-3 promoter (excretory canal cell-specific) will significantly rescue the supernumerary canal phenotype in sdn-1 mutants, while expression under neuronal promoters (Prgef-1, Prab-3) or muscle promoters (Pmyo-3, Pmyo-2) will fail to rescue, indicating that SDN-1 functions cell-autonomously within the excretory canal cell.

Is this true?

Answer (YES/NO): YES